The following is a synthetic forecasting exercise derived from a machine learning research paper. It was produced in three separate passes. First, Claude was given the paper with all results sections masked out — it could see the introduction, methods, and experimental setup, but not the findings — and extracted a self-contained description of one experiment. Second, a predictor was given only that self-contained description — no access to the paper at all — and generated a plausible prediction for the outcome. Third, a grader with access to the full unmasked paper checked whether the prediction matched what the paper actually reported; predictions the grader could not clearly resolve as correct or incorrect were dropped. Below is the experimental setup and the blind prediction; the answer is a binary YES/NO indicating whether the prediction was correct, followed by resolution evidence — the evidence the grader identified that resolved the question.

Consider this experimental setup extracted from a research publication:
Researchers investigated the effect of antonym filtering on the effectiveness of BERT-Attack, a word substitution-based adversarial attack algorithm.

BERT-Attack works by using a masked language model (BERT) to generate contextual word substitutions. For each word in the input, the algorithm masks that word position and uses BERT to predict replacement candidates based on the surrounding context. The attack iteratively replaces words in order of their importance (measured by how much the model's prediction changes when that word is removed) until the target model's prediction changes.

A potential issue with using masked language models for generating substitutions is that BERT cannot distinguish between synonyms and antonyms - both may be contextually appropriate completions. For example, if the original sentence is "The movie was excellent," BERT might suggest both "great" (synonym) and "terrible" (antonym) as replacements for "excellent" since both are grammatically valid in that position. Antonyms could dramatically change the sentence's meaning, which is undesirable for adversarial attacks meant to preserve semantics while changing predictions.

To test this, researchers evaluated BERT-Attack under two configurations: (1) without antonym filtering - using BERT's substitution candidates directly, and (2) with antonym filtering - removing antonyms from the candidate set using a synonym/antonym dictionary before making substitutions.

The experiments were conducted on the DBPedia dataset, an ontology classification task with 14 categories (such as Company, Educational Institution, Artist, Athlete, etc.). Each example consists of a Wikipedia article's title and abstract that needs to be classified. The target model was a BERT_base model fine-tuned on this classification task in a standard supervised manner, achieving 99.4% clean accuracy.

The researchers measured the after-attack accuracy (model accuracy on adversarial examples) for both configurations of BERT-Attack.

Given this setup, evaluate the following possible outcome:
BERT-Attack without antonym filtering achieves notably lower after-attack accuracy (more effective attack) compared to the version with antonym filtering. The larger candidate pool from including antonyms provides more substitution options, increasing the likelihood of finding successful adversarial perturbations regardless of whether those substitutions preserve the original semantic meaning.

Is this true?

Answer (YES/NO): YES